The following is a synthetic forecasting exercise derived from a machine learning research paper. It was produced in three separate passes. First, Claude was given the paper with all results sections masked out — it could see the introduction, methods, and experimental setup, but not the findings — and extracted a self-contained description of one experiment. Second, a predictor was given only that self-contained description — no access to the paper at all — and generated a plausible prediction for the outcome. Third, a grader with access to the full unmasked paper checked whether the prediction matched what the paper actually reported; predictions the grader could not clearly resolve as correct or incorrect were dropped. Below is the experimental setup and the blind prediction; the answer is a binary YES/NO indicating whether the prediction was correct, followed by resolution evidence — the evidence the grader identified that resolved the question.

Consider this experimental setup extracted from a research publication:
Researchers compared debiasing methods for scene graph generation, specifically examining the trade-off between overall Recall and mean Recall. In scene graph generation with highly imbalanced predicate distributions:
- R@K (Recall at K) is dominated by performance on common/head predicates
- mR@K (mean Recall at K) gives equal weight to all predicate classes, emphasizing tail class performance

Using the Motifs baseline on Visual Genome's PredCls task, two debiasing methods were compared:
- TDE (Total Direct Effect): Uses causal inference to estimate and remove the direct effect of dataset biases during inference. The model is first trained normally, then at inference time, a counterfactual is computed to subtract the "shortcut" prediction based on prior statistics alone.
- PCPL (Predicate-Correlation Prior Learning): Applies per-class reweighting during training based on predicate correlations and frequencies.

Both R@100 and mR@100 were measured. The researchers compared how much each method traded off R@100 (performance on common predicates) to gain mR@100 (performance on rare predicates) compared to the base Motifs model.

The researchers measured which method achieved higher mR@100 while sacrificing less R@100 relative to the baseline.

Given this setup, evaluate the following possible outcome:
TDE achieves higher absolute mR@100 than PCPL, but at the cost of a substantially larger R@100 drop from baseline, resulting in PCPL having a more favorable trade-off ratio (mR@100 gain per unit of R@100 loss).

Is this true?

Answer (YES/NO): YES